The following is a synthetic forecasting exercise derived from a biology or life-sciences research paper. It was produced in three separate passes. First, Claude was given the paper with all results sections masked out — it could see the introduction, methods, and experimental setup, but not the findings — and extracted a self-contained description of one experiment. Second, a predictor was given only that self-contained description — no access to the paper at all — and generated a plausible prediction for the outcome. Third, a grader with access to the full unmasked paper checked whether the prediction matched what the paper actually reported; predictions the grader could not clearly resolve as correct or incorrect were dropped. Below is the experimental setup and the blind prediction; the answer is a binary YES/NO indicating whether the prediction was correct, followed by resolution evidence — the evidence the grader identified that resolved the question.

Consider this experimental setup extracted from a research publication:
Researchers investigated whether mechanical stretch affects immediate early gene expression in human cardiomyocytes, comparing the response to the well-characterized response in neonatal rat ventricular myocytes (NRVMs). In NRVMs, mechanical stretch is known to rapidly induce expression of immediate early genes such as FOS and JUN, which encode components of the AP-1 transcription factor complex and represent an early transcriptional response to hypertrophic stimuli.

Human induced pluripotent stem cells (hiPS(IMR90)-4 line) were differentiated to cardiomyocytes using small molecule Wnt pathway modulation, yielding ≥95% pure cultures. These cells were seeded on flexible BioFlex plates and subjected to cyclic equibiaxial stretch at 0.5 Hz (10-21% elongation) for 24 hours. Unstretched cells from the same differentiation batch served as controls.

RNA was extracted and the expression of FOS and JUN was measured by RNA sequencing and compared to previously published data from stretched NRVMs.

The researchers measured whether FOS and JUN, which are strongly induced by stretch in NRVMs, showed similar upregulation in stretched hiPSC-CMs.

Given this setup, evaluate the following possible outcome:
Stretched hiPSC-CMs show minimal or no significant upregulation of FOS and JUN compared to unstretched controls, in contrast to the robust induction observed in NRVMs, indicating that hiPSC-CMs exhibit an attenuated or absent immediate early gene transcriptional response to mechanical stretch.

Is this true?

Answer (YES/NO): YES